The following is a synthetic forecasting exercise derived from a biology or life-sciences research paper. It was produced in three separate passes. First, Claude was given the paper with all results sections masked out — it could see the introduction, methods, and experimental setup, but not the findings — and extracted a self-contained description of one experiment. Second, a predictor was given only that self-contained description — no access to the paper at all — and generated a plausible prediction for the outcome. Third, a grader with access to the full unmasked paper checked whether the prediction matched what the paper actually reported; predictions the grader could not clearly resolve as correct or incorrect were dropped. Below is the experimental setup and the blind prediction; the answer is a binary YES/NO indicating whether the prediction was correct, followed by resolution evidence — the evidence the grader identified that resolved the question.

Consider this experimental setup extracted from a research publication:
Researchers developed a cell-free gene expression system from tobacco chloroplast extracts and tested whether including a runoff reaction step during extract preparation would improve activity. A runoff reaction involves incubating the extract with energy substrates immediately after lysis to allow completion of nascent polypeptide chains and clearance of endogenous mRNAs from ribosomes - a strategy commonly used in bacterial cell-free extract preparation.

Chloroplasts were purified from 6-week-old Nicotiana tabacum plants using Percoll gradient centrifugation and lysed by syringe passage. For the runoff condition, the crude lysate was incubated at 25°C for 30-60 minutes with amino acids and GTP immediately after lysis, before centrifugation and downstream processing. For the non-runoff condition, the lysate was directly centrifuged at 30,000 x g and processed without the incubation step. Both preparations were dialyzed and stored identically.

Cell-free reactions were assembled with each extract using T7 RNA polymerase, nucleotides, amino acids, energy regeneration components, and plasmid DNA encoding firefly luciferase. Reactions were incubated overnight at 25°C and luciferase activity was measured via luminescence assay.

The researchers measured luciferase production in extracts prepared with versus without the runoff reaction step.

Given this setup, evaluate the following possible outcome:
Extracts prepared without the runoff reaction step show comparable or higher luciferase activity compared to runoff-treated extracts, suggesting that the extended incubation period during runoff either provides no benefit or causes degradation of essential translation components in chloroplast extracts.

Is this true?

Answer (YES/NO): YES